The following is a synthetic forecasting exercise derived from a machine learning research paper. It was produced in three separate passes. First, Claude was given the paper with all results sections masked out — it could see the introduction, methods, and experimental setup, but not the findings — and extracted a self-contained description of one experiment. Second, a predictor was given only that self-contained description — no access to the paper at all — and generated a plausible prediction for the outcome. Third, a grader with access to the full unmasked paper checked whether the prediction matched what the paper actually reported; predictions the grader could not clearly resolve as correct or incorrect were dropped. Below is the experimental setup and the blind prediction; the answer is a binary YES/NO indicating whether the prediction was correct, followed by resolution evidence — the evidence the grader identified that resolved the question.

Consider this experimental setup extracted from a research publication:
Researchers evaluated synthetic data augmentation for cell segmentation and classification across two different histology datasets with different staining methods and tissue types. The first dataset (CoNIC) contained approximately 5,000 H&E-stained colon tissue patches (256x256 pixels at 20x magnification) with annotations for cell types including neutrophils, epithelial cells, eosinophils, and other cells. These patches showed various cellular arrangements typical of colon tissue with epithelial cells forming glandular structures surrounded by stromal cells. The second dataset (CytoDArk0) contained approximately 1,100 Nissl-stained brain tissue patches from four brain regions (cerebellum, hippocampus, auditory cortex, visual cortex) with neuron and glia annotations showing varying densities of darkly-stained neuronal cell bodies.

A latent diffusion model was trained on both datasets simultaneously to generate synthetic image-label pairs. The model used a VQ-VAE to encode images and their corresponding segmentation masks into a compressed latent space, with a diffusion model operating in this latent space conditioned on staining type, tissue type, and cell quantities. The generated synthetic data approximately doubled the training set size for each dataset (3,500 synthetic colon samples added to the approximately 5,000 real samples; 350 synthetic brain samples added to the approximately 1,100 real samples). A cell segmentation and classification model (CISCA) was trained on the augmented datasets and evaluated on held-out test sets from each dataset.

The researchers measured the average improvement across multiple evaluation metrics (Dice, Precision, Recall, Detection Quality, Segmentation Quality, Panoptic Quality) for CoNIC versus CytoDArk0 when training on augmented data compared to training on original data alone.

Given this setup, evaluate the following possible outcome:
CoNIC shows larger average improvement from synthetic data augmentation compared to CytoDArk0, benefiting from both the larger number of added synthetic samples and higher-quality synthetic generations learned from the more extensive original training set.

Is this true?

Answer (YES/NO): NO